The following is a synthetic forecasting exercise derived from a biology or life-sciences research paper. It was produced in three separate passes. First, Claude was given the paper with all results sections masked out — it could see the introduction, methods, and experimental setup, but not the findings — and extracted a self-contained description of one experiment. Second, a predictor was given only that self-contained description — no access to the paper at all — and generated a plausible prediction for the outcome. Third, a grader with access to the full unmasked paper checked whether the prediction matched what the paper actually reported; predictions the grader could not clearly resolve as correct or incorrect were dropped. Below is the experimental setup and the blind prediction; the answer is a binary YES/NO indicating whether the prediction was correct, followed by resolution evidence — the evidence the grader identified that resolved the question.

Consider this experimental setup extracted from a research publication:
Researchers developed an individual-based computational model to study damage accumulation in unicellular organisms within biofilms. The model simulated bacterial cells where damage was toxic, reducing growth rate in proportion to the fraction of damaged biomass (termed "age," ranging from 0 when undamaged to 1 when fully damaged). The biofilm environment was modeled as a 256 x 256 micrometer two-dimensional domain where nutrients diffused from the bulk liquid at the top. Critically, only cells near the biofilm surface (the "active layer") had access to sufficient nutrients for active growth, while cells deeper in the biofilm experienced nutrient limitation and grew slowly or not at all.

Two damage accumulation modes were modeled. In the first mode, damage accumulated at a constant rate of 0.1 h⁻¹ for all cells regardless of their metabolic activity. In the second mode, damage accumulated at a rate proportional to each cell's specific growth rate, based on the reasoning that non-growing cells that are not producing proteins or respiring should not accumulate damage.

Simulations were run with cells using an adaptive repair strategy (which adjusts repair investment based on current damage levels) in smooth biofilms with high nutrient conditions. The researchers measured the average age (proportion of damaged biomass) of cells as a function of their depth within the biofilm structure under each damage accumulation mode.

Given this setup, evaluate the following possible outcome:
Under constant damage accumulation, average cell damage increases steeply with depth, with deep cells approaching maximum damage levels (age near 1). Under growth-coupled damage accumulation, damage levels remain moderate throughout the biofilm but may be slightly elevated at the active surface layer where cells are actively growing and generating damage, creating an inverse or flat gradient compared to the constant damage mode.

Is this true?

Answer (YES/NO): NO